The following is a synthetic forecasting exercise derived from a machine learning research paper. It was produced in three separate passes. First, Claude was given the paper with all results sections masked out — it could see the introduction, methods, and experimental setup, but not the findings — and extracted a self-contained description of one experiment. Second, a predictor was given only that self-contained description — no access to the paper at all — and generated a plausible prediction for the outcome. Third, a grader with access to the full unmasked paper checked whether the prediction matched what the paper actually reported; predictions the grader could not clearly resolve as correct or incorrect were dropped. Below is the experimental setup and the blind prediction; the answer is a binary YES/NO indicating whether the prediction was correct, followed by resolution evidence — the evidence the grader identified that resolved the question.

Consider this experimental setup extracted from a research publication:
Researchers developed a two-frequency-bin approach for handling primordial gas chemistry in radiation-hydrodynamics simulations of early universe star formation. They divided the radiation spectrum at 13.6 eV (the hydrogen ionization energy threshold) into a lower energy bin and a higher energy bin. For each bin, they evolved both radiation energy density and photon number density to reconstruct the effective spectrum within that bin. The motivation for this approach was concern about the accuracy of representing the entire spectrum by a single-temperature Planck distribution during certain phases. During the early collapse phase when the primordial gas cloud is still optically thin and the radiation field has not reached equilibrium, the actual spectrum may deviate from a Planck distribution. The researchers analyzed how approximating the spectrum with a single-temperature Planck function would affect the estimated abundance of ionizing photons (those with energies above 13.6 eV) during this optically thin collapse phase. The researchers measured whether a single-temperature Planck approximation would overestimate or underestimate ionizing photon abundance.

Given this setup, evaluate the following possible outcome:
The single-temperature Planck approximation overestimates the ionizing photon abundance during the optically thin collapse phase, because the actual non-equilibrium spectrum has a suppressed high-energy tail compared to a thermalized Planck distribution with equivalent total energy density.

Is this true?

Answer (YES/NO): YES